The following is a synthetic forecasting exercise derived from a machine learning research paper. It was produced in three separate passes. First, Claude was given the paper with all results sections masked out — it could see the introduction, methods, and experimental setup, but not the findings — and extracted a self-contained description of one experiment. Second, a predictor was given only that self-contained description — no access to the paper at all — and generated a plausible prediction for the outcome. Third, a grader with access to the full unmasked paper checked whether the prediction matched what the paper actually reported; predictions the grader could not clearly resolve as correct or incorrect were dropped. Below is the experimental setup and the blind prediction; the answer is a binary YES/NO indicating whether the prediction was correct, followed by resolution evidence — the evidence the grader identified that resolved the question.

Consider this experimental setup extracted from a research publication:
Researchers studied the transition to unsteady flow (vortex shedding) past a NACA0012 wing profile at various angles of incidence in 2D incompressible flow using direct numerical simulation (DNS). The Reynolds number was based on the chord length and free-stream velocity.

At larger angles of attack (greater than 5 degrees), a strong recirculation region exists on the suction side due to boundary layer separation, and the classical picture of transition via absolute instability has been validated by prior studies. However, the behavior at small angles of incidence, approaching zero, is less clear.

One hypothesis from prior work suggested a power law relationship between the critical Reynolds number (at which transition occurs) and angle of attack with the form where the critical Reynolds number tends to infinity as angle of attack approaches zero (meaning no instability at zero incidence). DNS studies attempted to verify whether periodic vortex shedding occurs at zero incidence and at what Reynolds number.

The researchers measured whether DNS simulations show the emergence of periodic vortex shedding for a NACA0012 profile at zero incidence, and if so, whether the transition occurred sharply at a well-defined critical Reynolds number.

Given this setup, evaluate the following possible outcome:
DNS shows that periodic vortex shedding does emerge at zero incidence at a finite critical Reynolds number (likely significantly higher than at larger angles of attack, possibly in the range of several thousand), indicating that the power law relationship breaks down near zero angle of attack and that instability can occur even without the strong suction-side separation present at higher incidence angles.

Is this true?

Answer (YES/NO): YES